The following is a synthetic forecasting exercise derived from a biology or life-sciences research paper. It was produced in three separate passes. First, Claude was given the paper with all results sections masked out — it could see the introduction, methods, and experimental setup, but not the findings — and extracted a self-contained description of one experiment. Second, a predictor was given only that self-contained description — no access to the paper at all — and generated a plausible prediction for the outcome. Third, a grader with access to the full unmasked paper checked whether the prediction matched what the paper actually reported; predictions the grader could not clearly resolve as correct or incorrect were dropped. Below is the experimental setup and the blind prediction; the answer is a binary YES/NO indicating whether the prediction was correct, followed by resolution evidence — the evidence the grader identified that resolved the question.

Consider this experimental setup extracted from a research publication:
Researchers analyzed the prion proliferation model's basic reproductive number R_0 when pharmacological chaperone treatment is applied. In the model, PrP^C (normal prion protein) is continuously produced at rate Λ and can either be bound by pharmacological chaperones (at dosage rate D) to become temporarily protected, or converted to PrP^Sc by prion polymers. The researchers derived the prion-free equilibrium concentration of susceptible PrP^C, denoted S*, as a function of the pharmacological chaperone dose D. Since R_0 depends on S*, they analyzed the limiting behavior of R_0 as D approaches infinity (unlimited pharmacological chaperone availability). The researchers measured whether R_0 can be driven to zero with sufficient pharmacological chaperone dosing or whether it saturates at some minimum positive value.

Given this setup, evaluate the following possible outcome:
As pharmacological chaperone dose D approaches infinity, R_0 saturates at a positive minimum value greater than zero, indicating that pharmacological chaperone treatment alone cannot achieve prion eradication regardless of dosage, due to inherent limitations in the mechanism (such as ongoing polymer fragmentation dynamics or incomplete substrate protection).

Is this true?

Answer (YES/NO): YES